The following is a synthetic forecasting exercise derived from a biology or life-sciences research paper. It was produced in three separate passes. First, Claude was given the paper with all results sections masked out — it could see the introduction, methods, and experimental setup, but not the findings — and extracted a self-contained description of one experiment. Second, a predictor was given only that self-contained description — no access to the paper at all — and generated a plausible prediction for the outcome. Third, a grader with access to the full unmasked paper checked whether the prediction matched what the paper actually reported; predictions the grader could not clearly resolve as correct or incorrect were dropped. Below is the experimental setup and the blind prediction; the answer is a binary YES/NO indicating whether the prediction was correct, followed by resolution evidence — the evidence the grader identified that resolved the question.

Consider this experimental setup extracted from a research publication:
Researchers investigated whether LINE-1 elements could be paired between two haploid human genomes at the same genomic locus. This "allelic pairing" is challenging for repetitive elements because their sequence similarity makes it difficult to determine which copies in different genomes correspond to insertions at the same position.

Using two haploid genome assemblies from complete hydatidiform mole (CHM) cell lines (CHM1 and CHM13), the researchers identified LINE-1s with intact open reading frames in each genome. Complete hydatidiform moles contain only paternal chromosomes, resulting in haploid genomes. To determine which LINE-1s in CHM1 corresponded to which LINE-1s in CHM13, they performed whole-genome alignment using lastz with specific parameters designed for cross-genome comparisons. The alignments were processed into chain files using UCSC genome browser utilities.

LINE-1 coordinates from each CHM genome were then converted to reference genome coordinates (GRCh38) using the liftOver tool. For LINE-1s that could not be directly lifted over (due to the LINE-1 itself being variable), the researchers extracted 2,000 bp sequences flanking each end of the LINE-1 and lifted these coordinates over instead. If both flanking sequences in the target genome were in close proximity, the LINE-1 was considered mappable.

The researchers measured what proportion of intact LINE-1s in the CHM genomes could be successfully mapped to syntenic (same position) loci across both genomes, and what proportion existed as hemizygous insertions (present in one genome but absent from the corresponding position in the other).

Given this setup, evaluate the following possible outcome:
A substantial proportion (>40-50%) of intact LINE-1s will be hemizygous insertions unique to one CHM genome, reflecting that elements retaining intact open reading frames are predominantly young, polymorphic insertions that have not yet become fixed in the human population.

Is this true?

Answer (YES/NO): NO